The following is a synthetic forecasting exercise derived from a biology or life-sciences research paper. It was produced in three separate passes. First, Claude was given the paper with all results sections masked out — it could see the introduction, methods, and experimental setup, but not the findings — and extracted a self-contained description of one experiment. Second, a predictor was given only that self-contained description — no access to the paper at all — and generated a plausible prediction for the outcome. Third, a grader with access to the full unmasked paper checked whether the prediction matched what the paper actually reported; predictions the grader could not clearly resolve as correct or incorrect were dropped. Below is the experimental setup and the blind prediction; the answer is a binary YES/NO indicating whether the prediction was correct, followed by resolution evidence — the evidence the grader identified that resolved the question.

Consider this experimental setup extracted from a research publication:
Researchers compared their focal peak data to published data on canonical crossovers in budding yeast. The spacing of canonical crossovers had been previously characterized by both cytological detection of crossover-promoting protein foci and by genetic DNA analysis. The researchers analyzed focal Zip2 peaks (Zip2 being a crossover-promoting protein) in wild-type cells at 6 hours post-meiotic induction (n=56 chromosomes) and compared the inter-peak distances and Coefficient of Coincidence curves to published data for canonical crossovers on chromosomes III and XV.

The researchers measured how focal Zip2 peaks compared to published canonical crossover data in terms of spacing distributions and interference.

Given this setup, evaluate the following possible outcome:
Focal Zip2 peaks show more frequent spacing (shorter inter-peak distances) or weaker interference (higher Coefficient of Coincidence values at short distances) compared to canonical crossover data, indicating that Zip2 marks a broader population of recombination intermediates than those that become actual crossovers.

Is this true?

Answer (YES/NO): NO